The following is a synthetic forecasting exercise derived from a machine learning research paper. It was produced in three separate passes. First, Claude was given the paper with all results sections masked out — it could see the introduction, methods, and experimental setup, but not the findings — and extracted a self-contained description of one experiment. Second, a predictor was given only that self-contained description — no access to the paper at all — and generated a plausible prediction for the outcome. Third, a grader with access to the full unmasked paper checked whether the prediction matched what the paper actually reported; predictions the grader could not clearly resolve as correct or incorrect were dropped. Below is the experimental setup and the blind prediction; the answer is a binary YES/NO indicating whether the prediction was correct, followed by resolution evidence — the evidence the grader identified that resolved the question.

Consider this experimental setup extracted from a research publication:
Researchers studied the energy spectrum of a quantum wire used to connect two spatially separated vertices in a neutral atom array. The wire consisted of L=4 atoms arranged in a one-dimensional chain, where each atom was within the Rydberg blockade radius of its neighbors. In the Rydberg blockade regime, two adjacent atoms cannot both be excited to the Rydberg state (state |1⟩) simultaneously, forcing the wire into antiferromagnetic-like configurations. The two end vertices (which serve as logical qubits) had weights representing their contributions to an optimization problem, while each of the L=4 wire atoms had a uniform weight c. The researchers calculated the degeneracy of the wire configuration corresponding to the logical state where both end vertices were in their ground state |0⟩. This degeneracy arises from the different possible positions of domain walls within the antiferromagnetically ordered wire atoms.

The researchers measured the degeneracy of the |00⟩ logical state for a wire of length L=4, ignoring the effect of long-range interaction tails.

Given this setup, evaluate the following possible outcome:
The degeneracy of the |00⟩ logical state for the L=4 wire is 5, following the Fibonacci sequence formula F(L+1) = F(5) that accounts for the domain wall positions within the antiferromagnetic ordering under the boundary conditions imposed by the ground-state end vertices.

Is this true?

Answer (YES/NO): NO